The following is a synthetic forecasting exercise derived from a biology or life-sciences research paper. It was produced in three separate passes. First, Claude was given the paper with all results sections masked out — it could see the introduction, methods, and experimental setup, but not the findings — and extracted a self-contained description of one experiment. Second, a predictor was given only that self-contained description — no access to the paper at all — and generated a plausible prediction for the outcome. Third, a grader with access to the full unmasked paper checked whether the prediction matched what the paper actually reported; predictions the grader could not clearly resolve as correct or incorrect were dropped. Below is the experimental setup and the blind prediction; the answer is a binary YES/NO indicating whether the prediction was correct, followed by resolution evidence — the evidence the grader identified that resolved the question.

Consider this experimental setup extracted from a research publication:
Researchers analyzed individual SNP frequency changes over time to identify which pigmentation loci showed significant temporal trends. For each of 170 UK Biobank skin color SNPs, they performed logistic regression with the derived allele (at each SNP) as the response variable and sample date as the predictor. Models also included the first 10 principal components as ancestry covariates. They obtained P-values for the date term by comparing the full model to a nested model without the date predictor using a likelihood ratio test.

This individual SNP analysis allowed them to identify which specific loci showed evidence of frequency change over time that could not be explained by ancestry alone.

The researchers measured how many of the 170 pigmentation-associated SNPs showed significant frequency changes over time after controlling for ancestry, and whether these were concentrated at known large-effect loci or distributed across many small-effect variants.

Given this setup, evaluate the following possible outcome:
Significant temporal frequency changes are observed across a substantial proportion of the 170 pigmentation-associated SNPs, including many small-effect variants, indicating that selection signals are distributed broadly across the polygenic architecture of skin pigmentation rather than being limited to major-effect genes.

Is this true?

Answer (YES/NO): NO